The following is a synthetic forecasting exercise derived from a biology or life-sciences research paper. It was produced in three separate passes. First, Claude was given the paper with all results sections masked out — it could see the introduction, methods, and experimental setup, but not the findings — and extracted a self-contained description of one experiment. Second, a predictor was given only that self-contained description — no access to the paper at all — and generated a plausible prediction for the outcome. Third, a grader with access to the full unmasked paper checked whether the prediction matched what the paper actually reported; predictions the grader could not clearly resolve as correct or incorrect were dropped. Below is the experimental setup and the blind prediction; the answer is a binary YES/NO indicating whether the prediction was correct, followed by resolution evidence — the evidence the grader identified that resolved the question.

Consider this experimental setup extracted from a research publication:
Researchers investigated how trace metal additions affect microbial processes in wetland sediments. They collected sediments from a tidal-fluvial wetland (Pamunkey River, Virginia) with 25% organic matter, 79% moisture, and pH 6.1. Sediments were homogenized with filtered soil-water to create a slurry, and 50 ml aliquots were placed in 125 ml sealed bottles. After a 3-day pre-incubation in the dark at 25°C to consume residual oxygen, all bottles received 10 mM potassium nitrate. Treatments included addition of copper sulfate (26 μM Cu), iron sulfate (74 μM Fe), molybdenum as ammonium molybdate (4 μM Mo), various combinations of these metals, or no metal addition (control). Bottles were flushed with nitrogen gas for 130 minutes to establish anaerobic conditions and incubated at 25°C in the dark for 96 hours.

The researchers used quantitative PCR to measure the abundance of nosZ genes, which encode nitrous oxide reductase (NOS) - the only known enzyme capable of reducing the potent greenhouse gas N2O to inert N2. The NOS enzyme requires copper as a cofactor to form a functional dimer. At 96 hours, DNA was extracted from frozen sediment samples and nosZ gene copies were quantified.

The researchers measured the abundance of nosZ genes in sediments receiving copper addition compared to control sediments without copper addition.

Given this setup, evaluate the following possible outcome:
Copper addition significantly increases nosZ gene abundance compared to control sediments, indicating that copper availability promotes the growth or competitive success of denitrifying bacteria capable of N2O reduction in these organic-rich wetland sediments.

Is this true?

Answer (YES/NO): NO